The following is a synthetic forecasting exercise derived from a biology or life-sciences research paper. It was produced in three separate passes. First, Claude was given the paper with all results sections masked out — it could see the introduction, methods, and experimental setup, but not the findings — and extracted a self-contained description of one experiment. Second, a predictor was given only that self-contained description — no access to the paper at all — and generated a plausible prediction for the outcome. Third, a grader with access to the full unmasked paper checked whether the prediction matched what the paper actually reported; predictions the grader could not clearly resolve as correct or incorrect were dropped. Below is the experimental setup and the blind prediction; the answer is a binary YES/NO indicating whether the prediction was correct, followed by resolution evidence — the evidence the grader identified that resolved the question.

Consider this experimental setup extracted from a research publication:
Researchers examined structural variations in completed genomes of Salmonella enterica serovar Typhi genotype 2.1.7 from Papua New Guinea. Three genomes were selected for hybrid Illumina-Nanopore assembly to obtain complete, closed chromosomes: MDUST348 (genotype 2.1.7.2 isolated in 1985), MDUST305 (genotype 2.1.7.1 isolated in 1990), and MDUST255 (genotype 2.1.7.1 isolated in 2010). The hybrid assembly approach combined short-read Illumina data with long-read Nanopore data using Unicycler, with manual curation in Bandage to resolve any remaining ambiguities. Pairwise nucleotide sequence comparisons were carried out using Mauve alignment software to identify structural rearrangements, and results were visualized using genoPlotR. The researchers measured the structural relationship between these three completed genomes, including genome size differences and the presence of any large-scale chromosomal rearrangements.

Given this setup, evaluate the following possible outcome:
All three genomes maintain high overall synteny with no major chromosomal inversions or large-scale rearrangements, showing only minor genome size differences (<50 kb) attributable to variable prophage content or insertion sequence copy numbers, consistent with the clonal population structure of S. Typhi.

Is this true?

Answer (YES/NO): NO